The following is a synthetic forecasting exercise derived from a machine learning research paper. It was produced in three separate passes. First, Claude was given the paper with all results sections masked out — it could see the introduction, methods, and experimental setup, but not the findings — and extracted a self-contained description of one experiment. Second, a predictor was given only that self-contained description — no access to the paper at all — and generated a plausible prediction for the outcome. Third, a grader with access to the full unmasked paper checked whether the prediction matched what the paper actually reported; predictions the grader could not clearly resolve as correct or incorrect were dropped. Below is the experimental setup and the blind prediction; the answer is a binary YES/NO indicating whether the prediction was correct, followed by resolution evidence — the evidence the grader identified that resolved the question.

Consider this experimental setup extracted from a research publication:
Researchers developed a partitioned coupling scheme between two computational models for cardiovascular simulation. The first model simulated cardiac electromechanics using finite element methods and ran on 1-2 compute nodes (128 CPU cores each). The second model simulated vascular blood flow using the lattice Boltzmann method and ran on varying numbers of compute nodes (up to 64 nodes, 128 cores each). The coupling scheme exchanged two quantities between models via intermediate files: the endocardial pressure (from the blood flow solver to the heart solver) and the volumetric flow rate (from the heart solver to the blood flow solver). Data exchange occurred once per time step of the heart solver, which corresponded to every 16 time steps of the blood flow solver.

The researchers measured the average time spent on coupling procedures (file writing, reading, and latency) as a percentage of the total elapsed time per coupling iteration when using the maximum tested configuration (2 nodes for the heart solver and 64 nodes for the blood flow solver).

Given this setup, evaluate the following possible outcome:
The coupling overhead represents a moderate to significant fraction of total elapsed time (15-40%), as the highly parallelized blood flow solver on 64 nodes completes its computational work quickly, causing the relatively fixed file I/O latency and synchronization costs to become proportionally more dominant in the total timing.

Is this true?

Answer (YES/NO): NO